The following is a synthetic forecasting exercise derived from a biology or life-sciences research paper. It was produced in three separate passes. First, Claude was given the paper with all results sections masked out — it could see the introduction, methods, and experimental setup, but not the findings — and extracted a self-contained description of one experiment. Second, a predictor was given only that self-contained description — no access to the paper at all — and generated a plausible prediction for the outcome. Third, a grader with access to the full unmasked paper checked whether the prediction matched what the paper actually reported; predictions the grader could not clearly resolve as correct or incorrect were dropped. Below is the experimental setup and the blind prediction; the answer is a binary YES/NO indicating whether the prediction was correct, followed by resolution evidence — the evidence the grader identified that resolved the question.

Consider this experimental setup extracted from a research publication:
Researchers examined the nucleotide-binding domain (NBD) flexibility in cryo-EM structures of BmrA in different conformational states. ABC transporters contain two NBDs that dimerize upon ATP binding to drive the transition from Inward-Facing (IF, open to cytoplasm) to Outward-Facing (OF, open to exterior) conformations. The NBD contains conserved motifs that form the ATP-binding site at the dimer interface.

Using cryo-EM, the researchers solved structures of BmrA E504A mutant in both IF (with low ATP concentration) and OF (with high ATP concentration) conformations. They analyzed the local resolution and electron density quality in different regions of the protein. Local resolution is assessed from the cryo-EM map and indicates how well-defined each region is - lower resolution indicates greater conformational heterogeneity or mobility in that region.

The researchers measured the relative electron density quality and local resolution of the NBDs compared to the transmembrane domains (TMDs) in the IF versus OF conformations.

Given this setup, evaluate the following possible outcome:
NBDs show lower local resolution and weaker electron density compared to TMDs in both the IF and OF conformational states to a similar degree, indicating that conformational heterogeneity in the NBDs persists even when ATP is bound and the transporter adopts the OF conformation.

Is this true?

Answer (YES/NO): NO